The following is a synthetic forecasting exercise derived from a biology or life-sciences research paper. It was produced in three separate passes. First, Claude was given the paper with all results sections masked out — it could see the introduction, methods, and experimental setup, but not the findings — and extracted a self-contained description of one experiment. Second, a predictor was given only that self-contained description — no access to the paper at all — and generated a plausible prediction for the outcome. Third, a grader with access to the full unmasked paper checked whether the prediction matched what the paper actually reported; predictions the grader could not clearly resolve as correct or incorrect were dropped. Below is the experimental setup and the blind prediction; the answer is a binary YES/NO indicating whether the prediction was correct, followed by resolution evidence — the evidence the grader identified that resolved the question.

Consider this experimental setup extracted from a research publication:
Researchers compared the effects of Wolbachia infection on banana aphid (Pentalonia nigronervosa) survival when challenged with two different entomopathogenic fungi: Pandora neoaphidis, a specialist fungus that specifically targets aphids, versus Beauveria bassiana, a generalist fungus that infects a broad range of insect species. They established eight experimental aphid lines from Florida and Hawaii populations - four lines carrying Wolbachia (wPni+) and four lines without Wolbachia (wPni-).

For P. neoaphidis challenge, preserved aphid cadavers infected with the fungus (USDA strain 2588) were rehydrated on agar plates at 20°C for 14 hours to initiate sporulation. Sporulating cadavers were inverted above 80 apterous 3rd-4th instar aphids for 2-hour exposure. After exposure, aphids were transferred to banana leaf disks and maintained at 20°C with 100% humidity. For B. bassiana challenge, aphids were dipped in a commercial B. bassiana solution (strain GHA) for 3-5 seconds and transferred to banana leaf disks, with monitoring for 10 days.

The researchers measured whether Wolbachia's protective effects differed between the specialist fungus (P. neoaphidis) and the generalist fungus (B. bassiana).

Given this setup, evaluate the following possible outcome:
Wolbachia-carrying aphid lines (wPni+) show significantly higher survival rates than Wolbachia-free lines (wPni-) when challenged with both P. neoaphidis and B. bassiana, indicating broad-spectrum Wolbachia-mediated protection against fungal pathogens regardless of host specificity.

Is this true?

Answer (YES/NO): NO